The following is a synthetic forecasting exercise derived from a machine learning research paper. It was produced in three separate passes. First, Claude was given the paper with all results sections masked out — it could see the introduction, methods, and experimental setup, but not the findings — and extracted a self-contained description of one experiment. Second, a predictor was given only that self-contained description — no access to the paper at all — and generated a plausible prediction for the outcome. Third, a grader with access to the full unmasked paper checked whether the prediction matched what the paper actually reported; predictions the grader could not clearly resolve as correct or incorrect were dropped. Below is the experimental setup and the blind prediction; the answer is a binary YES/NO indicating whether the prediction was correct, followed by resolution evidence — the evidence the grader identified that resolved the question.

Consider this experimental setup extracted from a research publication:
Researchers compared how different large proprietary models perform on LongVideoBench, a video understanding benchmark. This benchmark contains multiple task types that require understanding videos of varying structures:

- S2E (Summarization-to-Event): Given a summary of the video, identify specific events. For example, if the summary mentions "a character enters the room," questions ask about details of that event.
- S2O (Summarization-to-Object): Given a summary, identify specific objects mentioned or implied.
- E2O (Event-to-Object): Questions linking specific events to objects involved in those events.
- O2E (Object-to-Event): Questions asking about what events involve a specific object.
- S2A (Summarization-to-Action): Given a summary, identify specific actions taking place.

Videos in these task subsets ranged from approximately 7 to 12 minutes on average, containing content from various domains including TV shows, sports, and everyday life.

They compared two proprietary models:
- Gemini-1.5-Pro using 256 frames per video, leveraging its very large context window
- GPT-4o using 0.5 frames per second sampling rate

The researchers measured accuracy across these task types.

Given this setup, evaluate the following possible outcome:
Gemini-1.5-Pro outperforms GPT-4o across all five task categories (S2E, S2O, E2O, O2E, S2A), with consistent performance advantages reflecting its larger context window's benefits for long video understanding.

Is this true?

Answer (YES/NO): NO